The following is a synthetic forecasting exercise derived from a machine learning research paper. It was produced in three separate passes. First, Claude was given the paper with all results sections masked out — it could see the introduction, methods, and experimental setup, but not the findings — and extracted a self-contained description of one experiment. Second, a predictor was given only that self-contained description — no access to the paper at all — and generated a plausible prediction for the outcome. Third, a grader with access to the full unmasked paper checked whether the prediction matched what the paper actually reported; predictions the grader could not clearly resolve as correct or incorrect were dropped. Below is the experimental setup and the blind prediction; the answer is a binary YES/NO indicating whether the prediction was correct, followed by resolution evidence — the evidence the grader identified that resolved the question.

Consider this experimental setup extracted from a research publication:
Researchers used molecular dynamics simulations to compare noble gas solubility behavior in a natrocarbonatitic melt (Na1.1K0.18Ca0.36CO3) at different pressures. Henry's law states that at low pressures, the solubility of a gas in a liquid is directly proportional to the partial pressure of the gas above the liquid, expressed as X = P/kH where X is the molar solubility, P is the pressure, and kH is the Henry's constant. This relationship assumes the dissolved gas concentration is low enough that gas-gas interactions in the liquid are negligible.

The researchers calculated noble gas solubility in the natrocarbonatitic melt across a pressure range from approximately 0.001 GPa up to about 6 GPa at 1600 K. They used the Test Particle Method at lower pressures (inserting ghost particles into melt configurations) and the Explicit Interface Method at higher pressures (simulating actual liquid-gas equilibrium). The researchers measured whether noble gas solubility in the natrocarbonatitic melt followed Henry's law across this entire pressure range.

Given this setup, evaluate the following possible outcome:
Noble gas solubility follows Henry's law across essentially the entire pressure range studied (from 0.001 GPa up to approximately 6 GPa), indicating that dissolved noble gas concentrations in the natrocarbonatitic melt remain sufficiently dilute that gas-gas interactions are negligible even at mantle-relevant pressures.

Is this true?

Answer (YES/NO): NO